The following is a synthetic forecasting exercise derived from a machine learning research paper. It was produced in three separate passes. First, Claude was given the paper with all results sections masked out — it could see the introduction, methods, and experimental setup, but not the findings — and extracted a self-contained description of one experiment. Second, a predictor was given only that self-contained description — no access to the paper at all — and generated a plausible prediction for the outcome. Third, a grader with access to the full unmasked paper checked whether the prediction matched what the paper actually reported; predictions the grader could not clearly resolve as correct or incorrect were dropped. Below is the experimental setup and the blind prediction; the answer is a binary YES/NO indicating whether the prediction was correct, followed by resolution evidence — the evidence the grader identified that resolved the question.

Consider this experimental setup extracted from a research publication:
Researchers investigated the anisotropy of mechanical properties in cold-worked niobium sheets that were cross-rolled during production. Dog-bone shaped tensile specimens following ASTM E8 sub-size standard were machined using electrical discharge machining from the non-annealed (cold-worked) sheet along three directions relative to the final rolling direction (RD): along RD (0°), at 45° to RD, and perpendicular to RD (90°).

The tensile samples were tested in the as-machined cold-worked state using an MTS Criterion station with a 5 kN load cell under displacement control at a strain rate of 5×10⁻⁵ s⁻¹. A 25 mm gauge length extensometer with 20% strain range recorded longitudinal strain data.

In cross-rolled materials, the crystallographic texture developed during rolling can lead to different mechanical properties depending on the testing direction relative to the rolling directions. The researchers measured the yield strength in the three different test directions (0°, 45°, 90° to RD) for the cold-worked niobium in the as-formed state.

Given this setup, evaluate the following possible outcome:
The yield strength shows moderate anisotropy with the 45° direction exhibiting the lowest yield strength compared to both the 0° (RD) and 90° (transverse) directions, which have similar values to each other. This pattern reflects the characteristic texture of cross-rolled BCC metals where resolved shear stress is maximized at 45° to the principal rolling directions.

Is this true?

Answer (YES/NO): NO